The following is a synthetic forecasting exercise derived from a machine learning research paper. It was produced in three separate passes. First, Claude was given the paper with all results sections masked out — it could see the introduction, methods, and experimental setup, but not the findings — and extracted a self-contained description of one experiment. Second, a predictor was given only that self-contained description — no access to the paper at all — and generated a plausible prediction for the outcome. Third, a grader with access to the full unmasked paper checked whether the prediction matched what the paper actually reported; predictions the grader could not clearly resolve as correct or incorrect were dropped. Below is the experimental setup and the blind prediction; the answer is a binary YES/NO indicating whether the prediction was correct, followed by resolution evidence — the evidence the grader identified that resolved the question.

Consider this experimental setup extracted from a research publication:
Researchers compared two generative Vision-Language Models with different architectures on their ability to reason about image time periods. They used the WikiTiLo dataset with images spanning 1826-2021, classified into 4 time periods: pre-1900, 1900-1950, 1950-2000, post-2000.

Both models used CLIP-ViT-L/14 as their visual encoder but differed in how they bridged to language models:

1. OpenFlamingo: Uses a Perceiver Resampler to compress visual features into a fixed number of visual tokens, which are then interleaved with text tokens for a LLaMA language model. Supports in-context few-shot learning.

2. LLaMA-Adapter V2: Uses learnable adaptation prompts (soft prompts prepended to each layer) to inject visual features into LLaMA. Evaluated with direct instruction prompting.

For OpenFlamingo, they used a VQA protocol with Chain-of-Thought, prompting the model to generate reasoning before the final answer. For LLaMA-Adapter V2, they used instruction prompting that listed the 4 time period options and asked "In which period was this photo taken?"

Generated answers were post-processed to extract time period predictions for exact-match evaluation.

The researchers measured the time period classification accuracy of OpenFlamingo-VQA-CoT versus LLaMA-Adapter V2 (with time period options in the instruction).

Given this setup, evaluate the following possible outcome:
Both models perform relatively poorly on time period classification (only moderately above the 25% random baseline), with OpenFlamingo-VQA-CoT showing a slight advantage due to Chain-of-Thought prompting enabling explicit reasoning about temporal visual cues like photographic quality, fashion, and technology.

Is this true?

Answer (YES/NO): NO